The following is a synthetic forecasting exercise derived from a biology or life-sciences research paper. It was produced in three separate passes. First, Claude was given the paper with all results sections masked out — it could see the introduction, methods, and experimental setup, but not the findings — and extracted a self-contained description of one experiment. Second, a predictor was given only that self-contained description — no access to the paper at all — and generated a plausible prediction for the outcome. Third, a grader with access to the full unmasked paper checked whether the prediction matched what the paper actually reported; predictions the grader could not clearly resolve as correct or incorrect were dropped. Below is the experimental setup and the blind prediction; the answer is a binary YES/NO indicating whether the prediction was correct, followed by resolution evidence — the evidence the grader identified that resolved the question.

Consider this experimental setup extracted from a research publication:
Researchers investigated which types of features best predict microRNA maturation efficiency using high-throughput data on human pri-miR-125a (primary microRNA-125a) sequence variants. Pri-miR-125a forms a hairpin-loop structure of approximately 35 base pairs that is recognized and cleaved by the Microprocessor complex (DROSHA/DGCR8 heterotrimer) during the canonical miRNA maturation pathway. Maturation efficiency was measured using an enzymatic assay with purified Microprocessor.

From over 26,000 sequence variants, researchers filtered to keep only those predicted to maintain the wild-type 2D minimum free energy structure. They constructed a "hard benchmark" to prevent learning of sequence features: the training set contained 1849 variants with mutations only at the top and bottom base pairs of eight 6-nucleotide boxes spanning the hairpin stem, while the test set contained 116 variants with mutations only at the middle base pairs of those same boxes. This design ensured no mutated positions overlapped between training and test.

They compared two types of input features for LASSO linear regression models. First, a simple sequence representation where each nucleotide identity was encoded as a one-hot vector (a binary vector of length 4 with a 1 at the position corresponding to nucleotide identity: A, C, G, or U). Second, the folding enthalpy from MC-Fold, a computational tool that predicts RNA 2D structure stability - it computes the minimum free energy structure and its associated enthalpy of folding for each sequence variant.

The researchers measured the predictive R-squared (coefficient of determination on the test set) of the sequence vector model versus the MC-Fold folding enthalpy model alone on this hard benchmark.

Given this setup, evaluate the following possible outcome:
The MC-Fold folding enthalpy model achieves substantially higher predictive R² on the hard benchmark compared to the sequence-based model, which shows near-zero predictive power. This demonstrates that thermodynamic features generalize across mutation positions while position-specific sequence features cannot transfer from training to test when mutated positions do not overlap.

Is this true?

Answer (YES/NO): NO